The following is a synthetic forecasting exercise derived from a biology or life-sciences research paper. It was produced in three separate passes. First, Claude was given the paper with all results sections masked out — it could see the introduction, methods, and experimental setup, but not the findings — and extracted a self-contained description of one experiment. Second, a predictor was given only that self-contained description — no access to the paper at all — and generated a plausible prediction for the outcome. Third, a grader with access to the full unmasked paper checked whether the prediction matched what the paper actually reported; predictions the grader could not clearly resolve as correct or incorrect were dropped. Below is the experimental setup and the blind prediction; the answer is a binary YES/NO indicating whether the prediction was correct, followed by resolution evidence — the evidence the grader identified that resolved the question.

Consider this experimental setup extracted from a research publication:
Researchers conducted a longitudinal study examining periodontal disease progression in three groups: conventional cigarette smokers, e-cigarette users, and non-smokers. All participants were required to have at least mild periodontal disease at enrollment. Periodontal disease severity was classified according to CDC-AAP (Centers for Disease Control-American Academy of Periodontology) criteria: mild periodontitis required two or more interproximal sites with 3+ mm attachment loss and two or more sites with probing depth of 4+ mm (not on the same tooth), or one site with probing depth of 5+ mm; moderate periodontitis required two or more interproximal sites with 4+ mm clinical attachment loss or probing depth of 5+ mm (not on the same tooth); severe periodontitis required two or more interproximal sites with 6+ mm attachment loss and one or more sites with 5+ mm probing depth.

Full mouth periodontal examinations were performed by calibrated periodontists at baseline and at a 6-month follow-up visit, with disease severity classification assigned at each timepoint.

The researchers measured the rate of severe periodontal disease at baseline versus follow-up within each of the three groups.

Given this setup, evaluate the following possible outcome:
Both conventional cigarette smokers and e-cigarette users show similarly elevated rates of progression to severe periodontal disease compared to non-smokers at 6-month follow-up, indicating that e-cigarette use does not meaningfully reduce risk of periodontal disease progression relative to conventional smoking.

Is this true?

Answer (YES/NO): YES